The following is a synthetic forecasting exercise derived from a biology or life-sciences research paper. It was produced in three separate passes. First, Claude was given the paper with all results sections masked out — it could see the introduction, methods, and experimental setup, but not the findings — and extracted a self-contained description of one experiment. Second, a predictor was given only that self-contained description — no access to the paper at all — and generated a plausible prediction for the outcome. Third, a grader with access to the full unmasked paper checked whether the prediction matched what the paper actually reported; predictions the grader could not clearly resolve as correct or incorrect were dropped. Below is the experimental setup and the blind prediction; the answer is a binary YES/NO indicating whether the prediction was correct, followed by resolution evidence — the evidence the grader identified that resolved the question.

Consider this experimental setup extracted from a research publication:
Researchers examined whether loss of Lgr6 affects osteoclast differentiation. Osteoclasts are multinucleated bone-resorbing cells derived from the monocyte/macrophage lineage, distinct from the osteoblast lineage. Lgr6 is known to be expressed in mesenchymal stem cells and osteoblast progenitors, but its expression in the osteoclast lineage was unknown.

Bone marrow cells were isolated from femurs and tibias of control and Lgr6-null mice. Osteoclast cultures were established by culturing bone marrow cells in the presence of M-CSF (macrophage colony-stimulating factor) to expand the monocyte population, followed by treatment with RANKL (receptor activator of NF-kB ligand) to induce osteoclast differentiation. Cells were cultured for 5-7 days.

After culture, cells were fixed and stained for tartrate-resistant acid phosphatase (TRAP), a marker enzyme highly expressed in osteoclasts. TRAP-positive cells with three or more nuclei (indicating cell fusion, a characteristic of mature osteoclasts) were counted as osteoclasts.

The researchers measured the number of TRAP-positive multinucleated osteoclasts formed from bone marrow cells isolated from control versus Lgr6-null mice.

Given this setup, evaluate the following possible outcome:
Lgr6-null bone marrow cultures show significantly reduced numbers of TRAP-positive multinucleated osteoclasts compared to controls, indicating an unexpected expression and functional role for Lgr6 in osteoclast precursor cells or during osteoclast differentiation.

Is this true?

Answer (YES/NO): NO